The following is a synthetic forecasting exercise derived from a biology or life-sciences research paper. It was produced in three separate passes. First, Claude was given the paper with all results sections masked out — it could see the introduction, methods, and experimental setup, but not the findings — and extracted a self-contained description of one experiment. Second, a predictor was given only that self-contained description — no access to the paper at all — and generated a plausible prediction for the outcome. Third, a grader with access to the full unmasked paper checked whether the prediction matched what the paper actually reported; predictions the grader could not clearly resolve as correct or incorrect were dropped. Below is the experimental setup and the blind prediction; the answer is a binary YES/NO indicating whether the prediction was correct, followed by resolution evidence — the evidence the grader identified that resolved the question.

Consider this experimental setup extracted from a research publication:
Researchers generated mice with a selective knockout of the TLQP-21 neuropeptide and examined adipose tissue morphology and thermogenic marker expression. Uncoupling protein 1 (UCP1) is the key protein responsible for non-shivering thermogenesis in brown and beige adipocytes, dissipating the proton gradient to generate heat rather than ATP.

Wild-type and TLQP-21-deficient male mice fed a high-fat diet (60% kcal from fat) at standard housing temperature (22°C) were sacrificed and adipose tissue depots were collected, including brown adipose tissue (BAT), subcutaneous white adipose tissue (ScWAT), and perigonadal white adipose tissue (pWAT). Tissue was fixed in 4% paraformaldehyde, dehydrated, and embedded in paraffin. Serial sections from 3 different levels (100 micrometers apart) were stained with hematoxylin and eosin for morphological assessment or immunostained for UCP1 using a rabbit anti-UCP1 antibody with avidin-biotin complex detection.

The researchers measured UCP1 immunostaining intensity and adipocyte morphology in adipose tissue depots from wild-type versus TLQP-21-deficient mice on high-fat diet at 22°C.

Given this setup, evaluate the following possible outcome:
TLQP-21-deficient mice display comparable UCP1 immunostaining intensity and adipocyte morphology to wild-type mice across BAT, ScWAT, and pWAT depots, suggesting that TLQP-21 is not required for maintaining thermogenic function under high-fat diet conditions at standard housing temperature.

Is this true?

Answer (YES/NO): NO